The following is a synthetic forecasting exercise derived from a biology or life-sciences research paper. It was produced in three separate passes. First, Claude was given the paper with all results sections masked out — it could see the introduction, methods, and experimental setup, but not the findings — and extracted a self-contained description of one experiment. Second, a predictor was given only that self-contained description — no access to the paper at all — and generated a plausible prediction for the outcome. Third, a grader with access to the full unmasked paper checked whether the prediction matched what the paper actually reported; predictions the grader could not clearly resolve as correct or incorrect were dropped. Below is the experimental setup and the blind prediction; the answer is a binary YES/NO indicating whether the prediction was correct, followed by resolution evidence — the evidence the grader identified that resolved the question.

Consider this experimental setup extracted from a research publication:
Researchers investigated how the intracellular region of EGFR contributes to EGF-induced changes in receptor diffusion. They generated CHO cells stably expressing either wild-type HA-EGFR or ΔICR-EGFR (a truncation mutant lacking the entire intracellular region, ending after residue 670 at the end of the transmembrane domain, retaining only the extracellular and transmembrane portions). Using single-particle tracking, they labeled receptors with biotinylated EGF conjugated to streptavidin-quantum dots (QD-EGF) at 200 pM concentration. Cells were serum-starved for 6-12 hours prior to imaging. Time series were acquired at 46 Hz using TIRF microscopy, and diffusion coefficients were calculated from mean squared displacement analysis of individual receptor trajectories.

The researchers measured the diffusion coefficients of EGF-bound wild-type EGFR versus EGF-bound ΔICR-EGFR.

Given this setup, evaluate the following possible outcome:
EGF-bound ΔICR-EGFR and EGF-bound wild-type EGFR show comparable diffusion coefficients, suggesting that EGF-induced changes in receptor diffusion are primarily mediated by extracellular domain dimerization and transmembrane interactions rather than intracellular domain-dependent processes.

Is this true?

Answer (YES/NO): NO